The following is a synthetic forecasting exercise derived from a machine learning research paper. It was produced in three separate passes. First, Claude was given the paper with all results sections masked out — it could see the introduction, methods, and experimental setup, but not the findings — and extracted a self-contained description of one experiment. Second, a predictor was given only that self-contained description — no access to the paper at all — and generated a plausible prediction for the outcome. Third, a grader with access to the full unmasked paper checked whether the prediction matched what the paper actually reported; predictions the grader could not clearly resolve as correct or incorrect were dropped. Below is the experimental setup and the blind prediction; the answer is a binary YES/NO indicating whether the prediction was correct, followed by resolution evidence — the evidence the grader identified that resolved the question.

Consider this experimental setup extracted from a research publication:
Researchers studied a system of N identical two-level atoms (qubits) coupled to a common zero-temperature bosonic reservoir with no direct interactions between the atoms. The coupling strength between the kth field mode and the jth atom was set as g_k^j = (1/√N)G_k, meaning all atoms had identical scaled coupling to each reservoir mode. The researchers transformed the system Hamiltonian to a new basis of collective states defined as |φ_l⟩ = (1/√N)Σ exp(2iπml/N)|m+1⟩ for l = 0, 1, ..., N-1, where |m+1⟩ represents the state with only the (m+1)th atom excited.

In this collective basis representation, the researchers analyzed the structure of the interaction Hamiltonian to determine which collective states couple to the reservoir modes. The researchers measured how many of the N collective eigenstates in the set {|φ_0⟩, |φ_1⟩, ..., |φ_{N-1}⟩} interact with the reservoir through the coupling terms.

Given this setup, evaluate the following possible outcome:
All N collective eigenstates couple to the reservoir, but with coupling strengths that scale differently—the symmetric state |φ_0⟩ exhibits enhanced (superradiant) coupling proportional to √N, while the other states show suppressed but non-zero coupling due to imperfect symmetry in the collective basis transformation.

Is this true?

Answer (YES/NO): NO